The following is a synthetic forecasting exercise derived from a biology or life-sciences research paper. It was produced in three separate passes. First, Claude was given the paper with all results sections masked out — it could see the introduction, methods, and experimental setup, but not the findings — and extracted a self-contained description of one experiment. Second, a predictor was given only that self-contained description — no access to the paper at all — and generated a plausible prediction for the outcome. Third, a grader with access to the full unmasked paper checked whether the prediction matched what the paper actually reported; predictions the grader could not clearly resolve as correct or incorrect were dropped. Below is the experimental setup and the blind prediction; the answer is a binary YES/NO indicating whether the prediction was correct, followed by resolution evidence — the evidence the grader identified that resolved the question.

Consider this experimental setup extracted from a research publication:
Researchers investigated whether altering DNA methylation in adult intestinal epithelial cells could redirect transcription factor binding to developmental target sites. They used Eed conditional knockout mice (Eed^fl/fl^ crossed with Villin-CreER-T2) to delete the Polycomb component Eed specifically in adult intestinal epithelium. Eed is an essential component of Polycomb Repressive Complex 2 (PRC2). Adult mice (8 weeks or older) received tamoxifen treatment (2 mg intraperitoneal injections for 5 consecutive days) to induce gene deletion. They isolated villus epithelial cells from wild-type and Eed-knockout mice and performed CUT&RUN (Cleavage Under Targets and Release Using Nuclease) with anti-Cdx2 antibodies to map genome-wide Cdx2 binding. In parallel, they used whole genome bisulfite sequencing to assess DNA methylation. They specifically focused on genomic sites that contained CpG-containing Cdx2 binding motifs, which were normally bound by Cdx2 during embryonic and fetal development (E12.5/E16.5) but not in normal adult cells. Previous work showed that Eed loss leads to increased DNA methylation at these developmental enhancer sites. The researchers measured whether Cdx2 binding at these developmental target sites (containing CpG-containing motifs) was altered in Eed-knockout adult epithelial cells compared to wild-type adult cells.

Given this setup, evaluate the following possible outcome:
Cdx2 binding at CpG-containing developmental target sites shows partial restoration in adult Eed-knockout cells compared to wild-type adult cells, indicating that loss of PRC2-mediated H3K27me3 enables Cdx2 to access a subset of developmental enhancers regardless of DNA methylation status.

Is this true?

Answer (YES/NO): NO